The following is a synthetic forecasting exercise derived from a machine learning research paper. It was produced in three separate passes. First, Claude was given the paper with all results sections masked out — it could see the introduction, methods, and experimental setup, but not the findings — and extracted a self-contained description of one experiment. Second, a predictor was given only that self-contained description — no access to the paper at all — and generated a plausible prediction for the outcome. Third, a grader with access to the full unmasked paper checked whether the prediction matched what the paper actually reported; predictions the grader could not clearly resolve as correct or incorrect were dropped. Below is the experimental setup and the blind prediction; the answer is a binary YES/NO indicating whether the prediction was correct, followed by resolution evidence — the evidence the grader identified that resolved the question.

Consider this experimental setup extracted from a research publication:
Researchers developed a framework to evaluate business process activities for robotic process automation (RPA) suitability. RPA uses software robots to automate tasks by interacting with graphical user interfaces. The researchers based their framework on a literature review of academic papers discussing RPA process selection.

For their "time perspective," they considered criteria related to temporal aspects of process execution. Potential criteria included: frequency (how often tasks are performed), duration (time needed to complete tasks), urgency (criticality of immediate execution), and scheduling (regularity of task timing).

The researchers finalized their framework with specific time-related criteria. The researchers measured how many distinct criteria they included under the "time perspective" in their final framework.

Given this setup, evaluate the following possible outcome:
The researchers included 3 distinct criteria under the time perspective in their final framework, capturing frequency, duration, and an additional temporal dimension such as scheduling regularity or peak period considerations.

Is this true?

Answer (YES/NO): NO